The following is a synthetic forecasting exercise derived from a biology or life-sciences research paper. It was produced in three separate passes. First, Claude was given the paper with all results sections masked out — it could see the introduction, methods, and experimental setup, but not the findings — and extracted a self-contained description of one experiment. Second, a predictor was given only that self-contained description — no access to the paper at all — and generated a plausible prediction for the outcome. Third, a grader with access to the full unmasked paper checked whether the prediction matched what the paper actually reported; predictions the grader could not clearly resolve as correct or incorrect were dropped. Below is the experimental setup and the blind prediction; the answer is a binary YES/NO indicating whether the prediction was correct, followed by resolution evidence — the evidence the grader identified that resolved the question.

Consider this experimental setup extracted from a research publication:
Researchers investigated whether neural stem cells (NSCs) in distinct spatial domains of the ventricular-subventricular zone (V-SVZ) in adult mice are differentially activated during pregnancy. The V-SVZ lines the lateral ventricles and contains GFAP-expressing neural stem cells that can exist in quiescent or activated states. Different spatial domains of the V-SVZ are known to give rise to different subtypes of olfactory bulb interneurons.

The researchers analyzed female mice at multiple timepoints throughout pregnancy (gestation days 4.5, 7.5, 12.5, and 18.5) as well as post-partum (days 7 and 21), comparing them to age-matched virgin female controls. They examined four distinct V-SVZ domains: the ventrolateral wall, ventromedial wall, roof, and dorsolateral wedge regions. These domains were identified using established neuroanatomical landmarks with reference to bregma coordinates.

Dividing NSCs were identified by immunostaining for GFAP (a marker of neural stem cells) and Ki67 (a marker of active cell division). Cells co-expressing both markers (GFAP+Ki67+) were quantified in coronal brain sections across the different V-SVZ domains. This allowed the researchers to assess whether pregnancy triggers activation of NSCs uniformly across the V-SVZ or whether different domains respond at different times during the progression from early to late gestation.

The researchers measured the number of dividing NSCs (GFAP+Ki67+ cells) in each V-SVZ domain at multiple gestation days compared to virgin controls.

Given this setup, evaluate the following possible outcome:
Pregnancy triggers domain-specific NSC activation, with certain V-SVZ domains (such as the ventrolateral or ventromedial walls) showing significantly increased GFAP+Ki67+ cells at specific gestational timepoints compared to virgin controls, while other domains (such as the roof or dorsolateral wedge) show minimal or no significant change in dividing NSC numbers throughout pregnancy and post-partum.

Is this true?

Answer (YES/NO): NO